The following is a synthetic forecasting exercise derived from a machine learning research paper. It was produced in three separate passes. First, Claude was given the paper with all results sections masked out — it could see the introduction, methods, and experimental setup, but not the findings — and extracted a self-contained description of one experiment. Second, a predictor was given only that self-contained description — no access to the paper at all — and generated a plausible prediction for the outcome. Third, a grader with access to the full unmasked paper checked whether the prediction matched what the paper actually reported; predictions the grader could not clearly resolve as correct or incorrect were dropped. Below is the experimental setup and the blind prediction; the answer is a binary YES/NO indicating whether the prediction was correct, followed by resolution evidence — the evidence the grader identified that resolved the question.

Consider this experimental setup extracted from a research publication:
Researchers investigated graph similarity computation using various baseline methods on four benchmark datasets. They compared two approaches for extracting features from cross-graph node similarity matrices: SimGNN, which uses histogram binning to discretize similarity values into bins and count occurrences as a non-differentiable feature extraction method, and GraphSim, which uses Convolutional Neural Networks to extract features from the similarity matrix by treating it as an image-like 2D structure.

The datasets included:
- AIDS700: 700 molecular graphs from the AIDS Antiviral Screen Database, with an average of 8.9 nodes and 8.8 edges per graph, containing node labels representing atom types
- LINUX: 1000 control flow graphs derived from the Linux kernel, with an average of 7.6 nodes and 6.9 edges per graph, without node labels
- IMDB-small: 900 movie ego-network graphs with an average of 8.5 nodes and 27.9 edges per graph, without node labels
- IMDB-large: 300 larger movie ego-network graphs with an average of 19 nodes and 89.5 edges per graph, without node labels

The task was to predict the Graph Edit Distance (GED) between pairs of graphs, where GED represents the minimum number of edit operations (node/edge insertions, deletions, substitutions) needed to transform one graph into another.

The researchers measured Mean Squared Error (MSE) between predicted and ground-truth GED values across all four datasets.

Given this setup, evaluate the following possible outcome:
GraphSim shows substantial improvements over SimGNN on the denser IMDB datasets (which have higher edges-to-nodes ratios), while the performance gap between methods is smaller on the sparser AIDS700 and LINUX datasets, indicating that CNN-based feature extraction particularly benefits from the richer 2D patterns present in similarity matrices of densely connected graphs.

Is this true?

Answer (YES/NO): NO